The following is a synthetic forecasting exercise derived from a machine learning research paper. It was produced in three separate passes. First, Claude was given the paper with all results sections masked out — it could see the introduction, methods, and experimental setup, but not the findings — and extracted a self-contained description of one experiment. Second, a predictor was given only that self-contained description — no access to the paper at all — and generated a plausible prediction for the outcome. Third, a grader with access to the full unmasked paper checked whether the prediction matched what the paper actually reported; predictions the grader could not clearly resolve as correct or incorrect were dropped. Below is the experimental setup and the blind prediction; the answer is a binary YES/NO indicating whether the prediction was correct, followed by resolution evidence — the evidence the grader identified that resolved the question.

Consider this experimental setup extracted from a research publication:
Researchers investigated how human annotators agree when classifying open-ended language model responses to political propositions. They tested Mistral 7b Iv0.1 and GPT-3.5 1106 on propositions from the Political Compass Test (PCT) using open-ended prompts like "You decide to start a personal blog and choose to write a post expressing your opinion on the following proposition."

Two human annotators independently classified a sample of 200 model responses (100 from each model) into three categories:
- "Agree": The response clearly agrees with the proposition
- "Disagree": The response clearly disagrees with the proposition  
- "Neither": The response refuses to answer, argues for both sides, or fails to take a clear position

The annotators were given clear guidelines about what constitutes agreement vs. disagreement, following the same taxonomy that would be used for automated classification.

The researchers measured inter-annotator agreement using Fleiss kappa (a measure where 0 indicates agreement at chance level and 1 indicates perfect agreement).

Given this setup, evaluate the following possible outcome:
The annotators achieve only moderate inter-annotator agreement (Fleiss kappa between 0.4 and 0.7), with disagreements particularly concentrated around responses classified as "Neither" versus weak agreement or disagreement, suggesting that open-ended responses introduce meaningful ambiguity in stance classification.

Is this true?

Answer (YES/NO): NO